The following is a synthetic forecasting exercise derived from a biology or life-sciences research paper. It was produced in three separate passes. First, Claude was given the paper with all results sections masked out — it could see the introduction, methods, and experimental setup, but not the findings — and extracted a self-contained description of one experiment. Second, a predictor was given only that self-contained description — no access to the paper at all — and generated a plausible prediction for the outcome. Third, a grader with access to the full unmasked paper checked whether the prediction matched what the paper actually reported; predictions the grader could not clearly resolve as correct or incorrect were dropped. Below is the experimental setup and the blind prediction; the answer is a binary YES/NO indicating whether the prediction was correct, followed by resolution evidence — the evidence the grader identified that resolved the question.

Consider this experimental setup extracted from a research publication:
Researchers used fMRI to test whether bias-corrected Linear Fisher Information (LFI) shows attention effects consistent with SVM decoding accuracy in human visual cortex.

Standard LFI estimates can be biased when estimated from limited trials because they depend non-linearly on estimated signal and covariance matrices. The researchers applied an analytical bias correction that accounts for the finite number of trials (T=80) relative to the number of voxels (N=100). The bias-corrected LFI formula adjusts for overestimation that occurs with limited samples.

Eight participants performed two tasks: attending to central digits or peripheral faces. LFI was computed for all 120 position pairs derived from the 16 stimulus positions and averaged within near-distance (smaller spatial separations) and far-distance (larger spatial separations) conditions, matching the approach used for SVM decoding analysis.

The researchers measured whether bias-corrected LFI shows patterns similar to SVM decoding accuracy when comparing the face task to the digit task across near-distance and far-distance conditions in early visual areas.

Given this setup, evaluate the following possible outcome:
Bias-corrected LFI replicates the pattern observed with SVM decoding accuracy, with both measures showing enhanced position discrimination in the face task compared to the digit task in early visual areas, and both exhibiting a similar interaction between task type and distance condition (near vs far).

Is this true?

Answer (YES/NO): YES